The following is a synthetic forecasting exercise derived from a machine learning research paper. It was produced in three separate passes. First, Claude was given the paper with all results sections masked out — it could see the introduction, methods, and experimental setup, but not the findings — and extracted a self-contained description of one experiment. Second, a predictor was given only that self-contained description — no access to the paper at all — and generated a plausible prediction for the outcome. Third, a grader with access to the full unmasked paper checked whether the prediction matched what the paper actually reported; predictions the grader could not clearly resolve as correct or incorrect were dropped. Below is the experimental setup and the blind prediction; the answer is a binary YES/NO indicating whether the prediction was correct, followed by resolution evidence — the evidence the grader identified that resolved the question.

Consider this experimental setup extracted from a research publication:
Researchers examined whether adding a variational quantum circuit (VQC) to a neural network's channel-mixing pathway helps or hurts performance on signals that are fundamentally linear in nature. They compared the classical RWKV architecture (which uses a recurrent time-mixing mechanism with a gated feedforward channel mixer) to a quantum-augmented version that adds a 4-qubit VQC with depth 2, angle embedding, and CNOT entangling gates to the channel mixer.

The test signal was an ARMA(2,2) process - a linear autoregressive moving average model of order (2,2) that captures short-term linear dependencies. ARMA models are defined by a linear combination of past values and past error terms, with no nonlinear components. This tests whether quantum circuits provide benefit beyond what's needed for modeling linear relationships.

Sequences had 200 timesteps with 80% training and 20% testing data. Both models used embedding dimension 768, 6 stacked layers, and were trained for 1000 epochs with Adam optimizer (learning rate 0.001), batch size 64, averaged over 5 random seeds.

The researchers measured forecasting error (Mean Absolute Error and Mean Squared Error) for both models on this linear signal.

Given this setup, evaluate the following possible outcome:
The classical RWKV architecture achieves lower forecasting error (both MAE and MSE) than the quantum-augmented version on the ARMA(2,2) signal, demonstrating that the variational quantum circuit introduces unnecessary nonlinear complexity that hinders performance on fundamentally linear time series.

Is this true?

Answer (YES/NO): NO